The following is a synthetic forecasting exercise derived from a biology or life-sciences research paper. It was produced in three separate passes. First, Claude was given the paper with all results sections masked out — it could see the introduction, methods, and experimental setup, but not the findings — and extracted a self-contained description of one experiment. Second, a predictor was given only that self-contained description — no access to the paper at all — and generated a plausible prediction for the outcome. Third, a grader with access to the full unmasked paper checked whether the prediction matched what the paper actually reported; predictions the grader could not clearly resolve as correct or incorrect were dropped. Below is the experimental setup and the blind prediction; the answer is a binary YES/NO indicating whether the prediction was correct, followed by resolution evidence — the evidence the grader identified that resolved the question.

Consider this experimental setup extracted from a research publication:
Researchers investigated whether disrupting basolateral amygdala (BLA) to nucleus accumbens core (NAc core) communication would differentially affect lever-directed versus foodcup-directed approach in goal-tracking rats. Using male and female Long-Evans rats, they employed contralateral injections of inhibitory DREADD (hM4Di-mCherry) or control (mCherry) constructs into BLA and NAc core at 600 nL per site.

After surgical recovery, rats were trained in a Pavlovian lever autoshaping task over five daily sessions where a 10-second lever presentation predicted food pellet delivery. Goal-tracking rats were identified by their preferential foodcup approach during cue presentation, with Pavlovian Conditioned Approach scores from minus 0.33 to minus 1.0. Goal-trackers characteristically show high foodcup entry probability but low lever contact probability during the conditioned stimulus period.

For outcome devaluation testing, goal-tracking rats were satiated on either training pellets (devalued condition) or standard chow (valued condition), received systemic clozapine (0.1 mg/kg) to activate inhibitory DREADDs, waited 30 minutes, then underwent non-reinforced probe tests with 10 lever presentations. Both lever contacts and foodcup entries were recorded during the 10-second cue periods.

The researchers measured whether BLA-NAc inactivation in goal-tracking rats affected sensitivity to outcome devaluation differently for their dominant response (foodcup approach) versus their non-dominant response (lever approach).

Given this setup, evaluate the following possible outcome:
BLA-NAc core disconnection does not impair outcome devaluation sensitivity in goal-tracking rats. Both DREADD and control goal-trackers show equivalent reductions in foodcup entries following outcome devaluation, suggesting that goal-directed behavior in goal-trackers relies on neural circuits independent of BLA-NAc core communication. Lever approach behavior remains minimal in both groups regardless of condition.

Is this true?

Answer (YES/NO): NO